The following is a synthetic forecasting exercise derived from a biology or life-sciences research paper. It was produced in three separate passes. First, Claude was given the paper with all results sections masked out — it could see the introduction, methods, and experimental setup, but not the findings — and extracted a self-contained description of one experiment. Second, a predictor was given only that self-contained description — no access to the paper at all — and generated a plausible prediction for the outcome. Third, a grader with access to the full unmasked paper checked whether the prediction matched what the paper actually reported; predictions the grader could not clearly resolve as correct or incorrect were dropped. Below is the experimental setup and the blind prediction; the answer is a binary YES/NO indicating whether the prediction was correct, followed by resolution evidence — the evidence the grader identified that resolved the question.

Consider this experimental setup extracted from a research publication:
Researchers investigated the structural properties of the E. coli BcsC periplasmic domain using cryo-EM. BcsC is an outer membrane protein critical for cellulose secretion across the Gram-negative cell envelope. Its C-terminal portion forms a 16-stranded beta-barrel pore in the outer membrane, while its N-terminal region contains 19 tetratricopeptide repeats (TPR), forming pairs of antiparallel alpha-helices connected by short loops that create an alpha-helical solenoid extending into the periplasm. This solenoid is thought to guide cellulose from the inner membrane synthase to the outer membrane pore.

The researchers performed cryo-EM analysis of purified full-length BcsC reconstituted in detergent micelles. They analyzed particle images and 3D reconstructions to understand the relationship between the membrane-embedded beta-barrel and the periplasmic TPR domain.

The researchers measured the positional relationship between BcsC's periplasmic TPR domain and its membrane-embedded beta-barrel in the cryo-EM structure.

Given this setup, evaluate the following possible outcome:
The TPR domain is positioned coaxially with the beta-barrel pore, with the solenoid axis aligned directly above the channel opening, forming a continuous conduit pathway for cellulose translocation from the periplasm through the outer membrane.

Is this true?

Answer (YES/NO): NO